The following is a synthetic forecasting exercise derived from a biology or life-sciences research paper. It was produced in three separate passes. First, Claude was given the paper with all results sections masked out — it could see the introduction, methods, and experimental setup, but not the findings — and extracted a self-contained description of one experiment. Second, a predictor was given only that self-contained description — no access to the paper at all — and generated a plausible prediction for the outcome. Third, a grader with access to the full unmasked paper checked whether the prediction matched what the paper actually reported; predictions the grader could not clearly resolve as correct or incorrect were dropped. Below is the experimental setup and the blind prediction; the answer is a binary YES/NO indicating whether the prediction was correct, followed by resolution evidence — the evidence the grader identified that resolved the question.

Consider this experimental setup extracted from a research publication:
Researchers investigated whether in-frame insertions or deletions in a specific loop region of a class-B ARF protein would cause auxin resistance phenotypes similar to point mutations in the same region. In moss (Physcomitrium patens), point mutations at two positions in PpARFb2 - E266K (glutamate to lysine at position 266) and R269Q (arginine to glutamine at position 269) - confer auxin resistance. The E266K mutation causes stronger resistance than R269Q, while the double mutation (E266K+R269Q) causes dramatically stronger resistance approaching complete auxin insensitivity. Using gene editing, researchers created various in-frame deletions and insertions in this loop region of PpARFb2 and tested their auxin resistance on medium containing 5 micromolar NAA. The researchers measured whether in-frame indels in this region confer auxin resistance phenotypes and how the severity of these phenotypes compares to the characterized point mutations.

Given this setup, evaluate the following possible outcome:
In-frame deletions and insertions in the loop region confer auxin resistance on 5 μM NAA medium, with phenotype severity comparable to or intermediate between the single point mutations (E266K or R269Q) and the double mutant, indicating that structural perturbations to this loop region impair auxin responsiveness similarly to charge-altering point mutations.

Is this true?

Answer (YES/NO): YES